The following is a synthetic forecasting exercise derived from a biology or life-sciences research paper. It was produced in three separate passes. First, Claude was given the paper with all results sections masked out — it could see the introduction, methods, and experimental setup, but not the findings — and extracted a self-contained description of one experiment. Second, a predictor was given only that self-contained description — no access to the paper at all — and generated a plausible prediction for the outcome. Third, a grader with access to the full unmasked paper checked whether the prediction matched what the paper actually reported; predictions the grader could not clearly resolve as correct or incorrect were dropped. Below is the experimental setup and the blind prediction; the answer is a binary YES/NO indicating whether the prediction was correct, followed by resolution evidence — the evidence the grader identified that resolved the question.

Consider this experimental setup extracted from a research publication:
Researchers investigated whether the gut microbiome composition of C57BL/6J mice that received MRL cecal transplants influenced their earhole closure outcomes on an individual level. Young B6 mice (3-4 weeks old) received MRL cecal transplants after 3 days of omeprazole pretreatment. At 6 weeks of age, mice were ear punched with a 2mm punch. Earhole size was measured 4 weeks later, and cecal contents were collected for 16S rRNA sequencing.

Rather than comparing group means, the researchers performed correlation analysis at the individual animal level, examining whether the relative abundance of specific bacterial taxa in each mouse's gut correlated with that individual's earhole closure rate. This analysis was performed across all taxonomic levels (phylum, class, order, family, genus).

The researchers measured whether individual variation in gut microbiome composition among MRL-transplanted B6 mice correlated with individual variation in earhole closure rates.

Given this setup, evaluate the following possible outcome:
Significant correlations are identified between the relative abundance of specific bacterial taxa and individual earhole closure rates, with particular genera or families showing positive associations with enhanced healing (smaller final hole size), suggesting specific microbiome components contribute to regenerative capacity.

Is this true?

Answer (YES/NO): YES